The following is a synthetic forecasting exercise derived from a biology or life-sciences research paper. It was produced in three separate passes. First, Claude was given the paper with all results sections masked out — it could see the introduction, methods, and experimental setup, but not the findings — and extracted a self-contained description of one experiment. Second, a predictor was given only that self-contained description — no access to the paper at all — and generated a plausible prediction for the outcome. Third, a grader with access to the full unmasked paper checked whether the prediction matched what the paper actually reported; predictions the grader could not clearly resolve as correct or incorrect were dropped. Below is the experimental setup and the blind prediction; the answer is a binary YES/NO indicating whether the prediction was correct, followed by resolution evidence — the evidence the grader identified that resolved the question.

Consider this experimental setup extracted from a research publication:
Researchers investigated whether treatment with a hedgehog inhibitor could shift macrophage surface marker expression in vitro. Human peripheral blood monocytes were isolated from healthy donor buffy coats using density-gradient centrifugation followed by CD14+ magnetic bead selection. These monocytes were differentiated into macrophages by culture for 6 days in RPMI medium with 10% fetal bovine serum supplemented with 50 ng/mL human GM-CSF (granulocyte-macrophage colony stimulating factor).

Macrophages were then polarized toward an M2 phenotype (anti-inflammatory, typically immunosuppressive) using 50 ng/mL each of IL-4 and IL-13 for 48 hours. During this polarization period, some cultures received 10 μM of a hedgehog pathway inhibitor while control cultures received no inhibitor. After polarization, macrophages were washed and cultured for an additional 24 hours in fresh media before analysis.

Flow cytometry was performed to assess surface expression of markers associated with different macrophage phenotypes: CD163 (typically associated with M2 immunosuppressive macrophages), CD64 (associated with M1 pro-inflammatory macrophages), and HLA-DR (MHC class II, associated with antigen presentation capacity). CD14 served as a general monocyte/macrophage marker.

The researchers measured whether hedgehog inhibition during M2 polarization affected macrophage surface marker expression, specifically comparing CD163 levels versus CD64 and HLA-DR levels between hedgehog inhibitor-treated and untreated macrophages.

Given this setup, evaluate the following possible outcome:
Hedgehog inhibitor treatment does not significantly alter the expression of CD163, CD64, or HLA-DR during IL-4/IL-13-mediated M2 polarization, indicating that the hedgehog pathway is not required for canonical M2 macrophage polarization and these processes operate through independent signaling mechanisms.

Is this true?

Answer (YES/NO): NO